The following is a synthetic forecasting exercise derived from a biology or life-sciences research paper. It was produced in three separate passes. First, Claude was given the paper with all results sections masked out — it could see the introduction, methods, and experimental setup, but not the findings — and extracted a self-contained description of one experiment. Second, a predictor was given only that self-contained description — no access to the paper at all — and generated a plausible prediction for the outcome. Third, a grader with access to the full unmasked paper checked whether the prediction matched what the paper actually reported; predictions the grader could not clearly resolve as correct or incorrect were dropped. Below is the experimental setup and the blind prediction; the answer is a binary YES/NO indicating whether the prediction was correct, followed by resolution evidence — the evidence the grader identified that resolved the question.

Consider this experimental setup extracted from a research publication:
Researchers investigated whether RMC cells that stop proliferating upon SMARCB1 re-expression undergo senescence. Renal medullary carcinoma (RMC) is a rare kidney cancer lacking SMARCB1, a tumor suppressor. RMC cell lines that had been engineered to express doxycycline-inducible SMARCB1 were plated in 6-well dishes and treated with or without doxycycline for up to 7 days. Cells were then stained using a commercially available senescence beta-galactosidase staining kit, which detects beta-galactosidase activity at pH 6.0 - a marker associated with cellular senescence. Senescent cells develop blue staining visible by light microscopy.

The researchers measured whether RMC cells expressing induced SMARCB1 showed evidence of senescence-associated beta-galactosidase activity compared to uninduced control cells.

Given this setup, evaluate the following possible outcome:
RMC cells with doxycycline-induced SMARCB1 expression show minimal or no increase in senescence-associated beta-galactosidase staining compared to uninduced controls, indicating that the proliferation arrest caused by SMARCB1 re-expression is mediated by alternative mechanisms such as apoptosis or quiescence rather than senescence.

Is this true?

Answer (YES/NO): NO